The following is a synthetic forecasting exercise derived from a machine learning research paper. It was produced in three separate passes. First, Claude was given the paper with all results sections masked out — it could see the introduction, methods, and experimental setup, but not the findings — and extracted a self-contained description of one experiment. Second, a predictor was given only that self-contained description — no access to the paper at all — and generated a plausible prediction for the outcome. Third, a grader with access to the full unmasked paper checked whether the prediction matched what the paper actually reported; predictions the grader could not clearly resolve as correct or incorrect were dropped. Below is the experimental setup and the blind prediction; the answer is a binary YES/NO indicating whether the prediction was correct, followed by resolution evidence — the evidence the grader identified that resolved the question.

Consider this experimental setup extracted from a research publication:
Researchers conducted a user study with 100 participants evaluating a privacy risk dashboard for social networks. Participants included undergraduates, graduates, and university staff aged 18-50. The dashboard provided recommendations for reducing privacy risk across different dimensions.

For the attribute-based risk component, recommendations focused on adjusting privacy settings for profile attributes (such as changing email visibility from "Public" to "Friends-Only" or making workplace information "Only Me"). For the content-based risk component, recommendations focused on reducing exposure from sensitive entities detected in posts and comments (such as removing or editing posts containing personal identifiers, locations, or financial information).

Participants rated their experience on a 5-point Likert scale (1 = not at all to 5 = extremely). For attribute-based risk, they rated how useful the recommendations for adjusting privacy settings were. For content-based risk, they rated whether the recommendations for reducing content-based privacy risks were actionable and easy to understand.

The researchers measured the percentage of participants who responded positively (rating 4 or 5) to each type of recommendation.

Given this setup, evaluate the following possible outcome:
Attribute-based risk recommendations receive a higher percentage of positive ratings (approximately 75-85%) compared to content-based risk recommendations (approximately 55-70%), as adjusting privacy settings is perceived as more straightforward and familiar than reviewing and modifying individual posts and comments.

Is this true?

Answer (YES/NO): NO